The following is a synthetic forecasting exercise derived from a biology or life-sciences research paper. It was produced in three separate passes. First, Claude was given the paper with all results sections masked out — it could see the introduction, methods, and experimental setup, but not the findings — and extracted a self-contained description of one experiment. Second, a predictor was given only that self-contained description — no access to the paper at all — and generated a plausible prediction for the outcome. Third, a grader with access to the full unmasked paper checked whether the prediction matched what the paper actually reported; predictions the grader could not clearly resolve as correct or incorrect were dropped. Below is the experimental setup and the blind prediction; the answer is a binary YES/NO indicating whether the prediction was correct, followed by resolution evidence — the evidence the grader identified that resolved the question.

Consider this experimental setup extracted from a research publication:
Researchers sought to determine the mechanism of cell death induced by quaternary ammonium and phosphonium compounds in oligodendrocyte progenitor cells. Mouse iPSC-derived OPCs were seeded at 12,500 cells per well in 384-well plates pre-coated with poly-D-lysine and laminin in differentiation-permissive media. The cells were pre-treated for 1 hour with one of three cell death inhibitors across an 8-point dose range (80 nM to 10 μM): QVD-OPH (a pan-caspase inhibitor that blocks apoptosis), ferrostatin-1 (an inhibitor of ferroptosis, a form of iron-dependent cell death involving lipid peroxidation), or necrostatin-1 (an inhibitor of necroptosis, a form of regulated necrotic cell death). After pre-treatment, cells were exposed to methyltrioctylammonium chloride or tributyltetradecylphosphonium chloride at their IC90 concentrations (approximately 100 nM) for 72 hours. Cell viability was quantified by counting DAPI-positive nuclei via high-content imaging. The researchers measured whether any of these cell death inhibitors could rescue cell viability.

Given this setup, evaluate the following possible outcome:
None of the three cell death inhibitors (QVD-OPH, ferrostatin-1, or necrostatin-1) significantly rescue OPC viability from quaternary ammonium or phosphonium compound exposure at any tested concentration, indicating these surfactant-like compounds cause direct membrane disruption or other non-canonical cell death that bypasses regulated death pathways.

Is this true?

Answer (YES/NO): NO